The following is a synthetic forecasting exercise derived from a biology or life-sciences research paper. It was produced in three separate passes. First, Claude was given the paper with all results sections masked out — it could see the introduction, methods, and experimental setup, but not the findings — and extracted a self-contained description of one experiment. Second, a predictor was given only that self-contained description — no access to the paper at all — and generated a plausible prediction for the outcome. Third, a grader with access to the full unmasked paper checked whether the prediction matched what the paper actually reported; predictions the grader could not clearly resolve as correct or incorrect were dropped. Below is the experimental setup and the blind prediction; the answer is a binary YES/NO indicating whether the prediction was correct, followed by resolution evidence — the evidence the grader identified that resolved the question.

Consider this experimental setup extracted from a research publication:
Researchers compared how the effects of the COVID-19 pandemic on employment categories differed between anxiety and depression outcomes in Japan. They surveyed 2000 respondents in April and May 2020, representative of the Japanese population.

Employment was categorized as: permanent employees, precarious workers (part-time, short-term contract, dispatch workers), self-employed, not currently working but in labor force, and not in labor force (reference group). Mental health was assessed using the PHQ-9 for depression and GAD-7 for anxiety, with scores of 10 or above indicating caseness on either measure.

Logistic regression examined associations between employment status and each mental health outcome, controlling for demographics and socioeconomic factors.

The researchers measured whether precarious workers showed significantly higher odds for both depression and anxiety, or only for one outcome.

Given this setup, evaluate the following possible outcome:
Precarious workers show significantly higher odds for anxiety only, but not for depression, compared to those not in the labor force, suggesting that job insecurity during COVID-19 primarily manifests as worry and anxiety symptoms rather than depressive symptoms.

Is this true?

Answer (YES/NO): NO